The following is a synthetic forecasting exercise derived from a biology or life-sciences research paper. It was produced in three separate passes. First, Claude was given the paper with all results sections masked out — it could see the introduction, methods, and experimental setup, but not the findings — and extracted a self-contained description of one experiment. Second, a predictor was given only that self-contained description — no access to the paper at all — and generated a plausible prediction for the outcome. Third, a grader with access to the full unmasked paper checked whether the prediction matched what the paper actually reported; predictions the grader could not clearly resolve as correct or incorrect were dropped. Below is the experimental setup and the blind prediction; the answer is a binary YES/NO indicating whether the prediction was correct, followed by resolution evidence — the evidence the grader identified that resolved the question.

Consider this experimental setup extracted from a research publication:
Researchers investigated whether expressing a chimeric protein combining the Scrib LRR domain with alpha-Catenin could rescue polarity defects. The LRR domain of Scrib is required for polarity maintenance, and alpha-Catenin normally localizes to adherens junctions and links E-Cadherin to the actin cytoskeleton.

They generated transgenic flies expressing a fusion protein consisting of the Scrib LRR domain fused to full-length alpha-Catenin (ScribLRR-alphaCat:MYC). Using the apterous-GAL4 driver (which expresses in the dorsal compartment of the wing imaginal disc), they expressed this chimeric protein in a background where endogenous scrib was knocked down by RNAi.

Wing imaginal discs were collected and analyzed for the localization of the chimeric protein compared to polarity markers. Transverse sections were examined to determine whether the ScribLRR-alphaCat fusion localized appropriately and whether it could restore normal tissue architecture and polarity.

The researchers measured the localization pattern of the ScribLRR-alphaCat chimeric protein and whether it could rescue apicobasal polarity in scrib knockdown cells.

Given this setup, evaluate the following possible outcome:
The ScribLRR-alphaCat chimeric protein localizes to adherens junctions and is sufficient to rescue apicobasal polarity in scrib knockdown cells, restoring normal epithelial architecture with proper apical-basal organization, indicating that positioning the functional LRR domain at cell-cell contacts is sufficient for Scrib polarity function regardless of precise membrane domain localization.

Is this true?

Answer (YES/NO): NO